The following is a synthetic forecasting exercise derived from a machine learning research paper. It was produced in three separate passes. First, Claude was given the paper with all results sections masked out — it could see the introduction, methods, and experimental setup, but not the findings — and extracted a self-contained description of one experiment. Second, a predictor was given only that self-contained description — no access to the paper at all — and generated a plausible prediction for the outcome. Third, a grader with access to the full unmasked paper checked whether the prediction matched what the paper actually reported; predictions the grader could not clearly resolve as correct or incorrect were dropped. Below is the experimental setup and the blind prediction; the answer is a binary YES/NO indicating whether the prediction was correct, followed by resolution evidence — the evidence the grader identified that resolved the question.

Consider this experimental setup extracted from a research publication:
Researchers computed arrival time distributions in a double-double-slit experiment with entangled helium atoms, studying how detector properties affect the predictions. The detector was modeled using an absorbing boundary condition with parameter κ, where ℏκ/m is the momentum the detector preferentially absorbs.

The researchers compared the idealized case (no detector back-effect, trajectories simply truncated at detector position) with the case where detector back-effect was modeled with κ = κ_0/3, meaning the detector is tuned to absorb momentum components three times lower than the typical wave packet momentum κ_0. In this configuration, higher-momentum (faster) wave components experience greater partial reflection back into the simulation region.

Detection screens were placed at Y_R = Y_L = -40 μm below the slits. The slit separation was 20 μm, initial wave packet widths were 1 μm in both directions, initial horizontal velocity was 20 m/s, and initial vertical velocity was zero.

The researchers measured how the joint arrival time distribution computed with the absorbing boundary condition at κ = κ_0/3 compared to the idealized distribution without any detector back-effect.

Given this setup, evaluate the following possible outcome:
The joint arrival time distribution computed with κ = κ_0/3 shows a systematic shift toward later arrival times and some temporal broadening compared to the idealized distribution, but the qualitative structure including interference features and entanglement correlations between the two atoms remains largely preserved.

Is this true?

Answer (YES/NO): NO